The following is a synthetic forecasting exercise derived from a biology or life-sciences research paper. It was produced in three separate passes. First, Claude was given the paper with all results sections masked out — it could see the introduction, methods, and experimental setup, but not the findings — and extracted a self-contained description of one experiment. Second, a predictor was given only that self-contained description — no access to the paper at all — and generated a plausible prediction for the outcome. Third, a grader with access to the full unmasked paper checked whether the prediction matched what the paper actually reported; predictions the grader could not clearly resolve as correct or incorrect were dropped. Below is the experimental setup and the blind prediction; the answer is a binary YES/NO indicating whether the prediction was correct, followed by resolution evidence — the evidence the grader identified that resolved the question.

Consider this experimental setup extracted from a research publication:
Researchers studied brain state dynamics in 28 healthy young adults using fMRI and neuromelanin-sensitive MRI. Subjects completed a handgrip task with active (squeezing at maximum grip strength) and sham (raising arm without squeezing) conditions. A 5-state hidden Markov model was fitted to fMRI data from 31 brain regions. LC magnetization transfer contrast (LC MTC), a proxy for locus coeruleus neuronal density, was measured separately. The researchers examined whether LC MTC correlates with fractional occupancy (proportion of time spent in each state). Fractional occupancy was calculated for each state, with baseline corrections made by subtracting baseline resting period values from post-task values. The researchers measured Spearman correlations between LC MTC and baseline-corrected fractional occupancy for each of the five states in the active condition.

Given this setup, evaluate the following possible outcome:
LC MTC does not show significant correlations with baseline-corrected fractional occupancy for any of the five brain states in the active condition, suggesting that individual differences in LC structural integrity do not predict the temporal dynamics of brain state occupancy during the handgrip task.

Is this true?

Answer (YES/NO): YES